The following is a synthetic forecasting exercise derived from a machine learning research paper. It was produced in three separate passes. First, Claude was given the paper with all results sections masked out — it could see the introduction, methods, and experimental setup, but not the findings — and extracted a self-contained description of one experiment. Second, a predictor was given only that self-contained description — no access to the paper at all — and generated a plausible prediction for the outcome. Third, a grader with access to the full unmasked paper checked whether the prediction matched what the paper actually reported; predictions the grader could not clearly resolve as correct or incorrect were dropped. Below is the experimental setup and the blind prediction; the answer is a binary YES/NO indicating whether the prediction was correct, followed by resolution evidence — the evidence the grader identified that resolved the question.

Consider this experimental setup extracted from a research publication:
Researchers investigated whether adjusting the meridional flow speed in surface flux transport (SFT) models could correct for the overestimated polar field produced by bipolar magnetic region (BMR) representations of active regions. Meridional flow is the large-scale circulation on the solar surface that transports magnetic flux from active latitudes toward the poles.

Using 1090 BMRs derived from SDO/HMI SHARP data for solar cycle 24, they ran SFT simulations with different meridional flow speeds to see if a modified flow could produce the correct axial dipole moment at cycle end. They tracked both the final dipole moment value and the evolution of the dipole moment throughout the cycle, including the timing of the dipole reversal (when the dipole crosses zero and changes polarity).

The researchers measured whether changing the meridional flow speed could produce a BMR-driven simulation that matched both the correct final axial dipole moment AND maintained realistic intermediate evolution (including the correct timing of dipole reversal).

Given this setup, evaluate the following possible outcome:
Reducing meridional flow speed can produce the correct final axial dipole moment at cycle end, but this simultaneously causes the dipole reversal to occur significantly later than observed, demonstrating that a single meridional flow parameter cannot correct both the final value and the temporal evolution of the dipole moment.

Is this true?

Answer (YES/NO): NO